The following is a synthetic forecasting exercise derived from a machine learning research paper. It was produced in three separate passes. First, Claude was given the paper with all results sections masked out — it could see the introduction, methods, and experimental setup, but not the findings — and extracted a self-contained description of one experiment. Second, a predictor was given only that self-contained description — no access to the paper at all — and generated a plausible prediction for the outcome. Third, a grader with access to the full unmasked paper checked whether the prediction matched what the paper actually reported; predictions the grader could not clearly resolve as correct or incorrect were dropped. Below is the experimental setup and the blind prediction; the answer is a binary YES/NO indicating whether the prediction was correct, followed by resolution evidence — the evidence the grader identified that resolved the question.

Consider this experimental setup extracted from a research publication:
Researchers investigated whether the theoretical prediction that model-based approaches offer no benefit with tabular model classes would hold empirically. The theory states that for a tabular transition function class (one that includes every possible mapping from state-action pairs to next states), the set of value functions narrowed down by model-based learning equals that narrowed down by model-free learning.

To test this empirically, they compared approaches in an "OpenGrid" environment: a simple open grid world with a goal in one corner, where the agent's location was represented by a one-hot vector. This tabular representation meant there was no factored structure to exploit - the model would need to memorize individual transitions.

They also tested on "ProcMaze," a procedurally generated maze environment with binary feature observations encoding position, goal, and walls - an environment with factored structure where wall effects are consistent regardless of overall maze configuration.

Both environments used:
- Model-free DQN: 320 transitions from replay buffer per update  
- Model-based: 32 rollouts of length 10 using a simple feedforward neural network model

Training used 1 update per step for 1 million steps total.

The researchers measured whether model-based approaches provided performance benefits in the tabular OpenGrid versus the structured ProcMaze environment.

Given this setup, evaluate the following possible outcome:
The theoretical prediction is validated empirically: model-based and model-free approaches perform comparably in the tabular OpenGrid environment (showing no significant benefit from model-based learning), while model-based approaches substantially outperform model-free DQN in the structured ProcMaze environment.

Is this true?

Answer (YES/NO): NO